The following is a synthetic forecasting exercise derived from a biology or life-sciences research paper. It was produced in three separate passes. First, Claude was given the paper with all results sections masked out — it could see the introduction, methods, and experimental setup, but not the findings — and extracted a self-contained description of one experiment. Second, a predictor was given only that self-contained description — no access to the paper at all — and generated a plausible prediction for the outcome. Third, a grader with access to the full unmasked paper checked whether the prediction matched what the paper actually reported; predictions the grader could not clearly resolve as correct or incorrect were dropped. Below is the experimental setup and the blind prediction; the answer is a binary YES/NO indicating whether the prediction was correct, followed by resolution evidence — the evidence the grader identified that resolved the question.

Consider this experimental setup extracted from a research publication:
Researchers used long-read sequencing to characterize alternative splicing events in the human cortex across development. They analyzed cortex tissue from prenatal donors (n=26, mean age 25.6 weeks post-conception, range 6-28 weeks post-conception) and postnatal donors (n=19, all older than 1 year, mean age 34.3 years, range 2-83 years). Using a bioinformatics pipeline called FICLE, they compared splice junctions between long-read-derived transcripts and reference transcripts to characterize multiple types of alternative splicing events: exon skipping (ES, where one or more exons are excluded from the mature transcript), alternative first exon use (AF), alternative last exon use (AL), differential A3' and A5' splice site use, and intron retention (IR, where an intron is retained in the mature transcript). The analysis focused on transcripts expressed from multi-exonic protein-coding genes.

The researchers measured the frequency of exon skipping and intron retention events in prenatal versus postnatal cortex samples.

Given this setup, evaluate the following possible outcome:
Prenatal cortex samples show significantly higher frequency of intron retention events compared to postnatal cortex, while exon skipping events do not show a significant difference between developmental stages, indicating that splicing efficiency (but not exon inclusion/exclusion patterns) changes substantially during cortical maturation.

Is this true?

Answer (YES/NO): NO